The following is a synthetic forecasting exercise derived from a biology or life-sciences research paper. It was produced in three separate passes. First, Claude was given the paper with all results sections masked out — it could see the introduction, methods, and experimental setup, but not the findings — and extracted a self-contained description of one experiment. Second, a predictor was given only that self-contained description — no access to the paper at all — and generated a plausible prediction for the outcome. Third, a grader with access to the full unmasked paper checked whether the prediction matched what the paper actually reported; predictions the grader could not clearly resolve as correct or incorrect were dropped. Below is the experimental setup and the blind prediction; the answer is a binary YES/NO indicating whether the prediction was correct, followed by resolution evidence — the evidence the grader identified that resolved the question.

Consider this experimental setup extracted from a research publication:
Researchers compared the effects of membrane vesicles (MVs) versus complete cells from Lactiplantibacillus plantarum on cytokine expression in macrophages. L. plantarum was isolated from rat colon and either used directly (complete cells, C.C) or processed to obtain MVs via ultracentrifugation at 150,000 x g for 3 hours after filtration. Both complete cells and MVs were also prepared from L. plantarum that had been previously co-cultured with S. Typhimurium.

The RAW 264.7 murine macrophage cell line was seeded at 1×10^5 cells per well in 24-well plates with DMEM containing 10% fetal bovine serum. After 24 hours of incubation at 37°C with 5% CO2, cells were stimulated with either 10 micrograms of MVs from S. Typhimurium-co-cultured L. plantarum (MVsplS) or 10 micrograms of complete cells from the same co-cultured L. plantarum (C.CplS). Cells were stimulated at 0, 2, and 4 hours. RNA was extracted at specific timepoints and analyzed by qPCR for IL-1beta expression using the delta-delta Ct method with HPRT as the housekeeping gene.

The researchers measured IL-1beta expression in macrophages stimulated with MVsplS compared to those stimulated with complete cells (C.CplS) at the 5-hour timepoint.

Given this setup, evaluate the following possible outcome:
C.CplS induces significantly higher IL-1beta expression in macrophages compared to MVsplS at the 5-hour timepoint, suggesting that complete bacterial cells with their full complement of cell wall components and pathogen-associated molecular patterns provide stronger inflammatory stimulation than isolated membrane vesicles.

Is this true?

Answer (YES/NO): NO